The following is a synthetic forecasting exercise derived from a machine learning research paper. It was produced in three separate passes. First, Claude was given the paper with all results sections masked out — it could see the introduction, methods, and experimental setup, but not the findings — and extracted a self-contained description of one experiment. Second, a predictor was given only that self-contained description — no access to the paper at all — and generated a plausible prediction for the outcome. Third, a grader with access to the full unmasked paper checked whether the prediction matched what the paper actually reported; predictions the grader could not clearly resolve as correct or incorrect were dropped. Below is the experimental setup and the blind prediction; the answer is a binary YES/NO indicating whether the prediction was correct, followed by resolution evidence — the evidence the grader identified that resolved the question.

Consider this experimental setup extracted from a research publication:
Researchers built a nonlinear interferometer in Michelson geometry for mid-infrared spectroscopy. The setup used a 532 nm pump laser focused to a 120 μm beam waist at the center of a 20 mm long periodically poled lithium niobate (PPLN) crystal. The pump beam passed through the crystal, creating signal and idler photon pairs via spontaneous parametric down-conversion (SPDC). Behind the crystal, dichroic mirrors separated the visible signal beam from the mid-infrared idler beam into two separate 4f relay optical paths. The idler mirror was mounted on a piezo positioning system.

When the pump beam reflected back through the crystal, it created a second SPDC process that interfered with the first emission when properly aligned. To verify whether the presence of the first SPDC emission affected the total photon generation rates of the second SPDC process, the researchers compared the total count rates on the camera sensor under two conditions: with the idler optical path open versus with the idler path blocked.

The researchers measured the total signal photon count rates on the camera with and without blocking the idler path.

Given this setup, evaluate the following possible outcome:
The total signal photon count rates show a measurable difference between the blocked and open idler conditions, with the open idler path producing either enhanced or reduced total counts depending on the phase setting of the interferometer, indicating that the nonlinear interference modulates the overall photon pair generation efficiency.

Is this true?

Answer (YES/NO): NO